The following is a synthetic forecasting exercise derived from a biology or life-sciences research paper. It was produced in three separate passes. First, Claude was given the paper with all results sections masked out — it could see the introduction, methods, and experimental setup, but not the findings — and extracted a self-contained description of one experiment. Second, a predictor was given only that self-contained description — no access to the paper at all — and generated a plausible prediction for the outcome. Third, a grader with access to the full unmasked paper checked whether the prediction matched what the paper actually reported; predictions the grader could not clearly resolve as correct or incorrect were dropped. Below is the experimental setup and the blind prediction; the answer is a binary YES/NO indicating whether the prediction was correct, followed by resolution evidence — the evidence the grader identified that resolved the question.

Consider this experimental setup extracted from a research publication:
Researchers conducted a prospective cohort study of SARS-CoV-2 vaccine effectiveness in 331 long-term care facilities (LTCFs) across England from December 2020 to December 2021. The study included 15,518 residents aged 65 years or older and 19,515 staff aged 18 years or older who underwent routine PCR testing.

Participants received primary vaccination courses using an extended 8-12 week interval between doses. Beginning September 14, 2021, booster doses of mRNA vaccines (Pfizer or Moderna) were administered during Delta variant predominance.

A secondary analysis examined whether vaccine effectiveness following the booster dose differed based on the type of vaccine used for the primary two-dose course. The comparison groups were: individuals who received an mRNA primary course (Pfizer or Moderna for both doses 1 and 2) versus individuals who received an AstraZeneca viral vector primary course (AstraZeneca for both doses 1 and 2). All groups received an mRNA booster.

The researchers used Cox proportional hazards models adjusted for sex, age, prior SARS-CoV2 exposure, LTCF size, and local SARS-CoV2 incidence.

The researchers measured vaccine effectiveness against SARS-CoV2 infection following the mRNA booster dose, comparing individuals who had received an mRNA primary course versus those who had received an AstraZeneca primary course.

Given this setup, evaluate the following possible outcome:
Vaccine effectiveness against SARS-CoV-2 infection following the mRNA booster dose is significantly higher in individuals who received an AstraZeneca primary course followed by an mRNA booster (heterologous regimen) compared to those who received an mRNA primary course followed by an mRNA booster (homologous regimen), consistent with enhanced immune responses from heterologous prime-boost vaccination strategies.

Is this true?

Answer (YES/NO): NO